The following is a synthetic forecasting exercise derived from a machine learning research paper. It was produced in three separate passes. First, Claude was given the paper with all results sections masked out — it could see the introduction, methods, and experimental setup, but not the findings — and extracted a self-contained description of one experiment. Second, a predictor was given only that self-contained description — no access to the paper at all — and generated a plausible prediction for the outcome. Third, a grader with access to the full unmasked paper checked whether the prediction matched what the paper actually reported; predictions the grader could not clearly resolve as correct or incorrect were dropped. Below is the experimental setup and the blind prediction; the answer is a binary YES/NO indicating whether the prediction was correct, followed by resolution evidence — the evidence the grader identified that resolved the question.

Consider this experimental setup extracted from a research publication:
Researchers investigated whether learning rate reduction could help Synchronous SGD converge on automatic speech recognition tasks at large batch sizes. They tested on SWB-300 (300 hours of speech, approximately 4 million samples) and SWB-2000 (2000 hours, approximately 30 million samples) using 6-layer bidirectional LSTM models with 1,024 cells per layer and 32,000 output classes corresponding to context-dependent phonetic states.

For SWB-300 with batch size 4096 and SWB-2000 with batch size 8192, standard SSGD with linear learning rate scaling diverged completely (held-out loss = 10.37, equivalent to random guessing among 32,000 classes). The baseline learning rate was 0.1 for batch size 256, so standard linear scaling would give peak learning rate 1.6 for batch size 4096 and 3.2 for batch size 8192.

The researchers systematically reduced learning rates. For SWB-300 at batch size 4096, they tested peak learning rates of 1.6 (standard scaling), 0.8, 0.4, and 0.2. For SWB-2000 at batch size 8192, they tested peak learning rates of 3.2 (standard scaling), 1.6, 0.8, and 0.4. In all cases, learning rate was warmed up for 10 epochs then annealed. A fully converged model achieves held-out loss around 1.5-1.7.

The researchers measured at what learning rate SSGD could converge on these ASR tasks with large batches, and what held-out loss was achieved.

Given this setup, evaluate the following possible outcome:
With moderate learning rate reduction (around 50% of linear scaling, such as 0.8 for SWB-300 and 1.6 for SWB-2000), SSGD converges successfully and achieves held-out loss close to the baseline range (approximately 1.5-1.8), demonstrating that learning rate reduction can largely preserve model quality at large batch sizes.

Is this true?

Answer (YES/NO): NO